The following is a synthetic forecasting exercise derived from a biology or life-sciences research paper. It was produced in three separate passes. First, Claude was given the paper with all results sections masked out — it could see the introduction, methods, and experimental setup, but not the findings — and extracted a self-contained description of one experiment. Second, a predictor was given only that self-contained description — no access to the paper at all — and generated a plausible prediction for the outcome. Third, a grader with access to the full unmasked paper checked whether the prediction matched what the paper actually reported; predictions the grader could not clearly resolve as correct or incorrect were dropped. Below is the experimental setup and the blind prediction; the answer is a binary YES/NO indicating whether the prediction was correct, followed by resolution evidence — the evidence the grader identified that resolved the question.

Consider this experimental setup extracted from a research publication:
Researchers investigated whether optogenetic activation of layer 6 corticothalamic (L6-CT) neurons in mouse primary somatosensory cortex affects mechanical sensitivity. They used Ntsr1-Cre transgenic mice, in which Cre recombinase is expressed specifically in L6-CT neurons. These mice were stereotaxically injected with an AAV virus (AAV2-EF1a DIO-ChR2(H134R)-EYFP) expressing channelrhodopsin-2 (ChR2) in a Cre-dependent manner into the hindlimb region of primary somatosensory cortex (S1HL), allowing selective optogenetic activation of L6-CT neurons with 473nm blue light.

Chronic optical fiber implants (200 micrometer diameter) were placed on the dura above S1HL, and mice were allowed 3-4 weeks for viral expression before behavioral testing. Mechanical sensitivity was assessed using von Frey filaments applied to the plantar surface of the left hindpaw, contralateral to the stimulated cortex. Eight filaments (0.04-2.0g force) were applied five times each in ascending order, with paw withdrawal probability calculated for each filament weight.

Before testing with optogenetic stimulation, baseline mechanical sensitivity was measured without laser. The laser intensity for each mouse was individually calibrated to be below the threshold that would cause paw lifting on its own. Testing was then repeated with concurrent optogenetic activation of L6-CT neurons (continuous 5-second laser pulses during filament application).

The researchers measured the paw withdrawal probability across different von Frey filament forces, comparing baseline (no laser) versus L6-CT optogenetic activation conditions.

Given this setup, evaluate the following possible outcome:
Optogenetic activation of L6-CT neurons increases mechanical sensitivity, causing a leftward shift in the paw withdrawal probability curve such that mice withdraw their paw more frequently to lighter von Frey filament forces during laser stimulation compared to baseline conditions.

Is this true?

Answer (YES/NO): YES